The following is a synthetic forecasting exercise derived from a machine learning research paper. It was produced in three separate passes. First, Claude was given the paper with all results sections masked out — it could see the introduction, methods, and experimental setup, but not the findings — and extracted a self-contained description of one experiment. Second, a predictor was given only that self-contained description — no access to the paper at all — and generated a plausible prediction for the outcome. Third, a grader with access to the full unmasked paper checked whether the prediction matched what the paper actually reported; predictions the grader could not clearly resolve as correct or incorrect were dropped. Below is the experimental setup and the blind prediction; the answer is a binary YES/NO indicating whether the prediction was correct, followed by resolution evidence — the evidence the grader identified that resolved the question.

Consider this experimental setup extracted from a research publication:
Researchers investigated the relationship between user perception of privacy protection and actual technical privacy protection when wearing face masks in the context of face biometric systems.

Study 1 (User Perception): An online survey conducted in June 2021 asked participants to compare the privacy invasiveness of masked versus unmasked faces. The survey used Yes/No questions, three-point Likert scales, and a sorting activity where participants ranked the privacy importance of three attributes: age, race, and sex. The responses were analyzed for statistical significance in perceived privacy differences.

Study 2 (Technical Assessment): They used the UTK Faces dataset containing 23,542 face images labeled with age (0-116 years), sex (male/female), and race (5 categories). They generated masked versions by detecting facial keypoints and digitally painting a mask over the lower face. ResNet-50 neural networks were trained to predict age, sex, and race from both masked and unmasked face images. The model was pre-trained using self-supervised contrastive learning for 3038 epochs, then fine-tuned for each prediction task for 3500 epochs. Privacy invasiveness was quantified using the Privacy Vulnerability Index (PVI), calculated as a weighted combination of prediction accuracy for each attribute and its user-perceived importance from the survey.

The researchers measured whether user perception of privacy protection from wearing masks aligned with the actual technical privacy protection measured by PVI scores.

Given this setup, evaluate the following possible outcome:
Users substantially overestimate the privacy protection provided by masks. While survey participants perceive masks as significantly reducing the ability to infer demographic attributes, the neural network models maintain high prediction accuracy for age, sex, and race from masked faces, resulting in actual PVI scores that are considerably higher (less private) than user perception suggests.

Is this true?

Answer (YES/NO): YES